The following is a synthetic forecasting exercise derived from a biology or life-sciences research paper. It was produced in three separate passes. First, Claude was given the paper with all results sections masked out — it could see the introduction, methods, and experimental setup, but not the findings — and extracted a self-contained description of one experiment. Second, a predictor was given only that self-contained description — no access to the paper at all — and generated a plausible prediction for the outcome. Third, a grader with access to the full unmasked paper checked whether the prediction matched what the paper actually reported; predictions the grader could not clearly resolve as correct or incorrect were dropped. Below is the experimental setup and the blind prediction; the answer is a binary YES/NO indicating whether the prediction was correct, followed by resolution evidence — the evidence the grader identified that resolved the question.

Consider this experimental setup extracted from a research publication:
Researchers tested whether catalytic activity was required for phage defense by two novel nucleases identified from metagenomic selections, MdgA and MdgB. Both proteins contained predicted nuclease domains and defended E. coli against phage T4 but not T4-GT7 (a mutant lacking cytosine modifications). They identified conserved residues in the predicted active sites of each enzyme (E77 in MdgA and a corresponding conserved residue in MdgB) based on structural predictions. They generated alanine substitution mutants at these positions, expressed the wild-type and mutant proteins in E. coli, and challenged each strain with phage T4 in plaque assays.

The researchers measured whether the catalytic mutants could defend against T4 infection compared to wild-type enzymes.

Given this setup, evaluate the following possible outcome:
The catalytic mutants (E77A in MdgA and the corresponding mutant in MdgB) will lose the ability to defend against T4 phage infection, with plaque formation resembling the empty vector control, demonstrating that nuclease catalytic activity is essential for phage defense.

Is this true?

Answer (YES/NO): NO